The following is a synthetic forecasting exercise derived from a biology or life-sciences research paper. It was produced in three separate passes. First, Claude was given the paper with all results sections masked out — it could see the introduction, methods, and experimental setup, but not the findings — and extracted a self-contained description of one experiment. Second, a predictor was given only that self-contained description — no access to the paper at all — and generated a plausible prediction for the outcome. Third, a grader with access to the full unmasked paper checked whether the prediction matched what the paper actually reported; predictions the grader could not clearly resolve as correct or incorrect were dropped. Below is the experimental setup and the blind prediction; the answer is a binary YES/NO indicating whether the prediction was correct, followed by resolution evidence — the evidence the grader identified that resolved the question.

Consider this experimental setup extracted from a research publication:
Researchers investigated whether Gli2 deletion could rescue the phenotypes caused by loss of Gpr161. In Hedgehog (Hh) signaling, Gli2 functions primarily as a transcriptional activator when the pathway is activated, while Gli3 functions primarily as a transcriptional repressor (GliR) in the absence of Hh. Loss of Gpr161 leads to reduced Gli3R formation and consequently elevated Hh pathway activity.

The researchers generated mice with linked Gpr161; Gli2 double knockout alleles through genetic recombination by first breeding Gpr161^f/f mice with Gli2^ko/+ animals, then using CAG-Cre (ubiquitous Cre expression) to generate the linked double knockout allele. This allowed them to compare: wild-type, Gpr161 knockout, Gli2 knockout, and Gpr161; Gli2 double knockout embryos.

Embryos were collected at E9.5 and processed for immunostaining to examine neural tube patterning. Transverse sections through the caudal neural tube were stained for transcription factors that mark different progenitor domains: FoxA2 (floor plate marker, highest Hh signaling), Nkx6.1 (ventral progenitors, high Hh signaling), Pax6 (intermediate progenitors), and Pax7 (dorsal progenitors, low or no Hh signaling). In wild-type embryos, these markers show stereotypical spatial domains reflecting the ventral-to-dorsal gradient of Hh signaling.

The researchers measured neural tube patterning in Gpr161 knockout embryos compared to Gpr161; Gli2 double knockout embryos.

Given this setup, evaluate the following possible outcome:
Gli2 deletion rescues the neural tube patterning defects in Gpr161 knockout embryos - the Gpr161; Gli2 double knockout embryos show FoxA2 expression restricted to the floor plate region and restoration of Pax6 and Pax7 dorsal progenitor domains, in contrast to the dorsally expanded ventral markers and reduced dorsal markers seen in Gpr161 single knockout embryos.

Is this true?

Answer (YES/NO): NO